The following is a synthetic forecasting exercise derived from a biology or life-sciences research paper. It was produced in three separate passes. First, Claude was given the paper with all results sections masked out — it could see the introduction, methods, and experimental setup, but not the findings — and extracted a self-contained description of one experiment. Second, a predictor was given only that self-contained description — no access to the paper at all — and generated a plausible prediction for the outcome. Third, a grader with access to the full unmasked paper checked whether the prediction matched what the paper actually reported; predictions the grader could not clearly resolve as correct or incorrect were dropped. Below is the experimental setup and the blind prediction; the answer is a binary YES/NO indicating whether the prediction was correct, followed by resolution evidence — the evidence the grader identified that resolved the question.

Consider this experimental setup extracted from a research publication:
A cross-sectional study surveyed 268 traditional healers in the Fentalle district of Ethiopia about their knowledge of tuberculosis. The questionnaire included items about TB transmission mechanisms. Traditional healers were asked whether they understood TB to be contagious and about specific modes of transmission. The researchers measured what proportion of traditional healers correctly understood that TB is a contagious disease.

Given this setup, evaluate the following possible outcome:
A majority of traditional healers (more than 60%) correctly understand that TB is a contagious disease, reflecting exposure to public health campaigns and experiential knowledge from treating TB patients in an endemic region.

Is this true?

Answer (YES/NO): YES